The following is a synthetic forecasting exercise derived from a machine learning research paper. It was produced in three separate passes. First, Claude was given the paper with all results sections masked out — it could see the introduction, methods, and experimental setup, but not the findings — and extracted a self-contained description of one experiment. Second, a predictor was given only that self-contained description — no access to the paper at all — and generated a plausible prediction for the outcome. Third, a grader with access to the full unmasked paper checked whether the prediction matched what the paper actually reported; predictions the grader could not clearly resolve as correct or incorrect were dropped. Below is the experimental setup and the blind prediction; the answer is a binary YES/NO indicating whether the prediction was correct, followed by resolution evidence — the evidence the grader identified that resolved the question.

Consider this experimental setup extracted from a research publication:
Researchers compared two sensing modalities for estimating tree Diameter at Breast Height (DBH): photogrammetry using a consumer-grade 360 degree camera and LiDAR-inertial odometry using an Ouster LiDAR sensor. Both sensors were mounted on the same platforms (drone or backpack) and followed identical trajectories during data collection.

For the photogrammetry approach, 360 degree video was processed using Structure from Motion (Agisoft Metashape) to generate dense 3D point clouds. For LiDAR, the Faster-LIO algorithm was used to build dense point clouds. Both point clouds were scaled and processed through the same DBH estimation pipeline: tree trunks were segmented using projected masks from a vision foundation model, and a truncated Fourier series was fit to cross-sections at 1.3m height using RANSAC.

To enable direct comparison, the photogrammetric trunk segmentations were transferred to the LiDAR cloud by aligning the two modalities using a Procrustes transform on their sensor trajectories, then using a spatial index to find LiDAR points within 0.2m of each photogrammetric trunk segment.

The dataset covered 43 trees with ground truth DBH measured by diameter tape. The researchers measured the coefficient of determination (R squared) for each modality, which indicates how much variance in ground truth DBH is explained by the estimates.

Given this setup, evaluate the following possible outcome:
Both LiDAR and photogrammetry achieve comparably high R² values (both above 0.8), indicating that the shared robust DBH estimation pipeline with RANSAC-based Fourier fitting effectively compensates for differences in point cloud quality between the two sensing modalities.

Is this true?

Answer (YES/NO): NO